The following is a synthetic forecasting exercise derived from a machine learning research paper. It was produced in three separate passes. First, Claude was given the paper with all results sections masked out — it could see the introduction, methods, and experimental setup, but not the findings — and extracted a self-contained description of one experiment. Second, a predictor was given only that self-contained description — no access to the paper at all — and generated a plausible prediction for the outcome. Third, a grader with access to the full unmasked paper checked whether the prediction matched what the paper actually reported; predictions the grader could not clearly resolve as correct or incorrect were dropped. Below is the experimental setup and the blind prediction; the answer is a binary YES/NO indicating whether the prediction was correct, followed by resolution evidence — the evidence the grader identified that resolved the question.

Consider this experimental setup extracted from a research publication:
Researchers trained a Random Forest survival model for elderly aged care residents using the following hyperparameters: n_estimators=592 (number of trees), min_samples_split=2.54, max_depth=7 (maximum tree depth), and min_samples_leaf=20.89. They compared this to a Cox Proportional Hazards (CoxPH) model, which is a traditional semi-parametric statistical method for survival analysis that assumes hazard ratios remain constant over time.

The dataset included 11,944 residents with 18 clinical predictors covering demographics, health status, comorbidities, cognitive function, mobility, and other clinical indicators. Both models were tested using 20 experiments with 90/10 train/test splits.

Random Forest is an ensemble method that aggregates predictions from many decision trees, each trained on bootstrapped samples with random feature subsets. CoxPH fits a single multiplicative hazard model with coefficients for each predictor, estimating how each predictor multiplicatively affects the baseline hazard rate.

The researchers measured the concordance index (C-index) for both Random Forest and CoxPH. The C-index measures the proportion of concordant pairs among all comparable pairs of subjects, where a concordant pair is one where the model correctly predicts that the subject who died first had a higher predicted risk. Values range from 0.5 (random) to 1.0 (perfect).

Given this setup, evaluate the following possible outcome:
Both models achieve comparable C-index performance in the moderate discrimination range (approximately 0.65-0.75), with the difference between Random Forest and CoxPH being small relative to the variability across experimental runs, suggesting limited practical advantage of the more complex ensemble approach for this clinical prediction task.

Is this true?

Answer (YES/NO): YES